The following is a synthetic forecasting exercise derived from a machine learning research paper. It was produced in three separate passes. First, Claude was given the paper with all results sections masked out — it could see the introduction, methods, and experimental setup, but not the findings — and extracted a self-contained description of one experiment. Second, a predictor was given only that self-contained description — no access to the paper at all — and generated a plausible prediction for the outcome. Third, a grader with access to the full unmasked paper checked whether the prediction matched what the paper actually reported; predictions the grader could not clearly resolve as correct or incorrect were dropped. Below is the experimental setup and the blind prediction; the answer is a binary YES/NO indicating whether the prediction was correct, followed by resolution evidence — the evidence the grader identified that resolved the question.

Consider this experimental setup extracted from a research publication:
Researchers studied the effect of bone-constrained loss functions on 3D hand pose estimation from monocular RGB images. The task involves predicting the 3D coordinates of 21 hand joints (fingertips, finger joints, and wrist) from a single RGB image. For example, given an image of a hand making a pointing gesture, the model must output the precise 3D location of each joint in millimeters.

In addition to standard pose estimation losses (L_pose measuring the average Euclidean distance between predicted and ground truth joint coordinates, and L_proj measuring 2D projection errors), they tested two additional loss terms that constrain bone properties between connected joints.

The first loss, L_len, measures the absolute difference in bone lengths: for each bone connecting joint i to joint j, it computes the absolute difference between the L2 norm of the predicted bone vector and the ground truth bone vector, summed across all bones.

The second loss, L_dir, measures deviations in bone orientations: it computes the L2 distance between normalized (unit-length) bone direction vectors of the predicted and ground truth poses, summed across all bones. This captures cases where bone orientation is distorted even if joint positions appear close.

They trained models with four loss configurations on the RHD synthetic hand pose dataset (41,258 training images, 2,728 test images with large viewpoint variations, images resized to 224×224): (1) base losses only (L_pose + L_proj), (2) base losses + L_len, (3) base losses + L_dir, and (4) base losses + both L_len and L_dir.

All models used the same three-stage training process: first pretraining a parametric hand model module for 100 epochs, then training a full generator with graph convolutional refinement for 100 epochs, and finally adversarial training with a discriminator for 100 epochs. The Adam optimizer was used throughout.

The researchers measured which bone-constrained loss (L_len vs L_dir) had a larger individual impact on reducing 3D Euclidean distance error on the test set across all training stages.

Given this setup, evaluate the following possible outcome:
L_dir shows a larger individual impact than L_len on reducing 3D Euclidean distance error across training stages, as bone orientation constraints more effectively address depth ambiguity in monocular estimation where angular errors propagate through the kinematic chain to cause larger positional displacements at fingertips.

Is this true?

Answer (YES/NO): YES